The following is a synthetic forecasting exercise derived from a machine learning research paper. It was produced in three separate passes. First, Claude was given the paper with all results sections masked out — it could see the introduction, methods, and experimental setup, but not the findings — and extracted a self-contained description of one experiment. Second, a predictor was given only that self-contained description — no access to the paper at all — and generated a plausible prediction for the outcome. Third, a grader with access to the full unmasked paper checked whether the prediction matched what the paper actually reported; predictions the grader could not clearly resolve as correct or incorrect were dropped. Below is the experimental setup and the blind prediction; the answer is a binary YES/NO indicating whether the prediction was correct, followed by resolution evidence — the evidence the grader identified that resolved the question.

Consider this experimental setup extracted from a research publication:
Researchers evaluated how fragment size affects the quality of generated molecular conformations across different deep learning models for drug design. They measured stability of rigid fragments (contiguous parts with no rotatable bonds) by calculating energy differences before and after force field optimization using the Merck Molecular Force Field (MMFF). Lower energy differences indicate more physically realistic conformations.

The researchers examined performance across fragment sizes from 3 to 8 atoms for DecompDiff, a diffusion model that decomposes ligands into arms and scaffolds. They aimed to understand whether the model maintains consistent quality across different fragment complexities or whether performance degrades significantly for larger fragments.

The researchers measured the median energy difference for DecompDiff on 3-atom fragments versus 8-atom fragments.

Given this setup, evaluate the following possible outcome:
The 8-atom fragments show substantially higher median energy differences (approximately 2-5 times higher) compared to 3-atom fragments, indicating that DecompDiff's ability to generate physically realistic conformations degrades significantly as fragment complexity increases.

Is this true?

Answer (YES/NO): NO